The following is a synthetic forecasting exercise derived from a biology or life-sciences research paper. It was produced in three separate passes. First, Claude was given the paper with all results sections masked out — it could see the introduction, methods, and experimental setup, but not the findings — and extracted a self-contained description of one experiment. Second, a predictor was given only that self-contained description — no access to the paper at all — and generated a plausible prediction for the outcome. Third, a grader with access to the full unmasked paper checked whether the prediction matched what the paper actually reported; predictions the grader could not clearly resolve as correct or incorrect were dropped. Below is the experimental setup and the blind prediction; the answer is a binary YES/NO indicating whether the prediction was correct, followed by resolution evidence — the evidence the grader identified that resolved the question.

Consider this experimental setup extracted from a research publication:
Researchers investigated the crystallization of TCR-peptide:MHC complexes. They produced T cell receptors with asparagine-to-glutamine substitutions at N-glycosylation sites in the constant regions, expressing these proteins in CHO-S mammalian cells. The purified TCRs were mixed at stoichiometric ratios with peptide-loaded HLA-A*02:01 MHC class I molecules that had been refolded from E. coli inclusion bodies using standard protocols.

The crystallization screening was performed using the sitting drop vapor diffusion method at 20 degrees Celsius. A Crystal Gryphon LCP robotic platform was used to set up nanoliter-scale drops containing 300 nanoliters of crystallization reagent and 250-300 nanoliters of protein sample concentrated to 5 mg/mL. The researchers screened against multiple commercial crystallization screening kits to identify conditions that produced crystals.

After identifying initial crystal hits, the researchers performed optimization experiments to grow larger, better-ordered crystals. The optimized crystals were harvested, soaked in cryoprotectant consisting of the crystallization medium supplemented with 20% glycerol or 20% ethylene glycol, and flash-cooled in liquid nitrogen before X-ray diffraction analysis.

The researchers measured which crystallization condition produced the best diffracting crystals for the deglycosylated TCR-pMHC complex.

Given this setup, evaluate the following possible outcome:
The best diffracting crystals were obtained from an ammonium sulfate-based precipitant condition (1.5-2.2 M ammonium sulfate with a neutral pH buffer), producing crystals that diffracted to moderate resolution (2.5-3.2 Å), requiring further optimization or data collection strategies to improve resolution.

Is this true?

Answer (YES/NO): NO